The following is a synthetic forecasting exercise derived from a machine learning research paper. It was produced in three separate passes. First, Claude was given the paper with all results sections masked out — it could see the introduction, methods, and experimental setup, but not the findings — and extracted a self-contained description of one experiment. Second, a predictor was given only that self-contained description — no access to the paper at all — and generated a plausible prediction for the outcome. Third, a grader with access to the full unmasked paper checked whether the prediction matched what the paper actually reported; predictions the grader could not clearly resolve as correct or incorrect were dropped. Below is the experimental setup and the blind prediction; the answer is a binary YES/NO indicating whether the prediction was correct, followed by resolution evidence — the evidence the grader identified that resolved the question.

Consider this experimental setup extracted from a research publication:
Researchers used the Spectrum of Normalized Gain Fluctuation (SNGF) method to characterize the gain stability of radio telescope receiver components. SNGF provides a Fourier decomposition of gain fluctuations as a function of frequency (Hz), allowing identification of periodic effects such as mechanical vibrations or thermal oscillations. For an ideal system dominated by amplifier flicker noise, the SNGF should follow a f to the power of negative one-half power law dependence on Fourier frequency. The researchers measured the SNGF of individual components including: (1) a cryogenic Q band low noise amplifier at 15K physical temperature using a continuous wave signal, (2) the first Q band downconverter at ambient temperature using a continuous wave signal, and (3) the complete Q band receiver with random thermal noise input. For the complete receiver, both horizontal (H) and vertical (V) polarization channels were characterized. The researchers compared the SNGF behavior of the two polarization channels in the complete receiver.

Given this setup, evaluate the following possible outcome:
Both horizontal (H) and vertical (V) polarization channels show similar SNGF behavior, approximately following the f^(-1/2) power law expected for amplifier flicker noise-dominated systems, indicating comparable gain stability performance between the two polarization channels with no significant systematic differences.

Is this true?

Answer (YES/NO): NO